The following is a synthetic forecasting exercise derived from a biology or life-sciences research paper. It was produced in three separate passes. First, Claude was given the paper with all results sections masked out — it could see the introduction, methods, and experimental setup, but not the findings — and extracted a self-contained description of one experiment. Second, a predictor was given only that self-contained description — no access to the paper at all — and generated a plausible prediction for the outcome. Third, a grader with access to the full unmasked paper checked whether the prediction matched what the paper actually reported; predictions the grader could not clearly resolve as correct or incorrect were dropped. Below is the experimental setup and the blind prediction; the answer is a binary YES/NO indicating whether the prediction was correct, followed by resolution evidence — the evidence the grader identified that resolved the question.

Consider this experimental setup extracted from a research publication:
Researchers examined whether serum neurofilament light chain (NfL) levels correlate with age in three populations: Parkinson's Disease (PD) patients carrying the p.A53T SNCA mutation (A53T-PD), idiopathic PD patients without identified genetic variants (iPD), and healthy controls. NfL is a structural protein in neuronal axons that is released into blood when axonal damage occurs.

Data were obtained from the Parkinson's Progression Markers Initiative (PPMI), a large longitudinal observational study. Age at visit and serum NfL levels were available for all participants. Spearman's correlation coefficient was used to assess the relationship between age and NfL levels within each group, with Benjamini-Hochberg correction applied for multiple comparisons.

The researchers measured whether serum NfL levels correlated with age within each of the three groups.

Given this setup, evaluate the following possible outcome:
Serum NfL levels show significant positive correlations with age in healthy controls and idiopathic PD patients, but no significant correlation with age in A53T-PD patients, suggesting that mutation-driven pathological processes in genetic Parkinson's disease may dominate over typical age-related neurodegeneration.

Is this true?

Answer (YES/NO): NO